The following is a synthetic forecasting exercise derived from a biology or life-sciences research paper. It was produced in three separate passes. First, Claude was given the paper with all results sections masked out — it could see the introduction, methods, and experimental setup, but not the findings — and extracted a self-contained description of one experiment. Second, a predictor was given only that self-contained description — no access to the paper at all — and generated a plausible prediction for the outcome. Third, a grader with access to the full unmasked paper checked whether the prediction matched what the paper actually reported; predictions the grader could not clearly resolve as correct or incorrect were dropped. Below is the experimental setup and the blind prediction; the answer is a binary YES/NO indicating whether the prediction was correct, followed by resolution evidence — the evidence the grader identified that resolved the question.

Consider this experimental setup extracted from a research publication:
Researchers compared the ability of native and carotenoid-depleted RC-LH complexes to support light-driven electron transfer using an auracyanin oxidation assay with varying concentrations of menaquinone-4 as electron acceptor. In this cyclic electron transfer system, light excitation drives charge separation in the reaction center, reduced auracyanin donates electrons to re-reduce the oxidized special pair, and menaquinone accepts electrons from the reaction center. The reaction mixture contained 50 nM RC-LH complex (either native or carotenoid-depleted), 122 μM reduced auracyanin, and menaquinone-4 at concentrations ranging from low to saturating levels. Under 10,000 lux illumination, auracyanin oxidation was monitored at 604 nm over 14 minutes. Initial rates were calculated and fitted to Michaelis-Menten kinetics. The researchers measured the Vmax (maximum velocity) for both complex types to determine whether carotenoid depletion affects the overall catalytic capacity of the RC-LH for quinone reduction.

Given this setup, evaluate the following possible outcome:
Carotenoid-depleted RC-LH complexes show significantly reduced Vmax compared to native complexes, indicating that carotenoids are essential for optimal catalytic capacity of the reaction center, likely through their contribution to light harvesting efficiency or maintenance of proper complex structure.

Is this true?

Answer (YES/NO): NO